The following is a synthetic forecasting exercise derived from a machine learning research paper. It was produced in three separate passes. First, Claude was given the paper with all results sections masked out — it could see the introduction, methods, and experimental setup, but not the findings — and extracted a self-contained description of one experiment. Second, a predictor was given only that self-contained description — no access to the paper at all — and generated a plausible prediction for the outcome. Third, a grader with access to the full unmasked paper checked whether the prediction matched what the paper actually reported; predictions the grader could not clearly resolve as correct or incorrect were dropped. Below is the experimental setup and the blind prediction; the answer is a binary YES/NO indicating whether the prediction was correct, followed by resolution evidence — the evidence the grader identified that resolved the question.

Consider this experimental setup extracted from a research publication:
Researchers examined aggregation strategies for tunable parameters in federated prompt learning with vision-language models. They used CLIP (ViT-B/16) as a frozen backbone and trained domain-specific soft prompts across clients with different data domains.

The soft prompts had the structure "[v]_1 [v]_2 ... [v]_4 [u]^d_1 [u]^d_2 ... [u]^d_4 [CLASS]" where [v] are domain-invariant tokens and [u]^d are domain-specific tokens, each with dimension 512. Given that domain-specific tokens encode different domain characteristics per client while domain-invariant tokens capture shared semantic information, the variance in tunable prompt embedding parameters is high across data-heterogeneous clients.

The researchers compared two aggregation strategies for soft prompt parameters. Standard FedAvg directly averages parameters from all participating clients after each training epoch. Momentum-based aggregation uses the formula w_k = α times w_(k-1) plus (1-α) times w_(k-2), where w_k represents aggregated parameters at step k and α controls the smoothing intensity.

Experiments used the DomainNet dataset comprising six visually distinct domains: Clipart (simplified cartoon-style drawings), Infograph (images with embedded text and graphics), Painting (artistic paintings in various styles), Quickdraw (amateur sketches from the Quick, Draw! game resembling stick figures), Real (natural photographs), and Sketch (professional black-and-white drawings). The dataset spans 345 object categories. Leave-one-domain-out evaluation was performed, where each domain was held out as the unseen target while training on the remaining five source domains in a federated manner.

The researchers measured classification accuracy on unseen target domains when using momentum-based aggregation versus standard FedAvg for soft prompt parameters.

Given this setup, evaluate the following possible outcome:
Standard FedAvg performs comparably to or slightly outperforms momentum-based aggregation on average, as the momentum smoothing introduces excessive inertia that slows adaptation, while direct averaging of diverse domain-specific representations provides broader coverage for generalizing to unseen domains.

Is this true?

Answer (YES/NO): NO